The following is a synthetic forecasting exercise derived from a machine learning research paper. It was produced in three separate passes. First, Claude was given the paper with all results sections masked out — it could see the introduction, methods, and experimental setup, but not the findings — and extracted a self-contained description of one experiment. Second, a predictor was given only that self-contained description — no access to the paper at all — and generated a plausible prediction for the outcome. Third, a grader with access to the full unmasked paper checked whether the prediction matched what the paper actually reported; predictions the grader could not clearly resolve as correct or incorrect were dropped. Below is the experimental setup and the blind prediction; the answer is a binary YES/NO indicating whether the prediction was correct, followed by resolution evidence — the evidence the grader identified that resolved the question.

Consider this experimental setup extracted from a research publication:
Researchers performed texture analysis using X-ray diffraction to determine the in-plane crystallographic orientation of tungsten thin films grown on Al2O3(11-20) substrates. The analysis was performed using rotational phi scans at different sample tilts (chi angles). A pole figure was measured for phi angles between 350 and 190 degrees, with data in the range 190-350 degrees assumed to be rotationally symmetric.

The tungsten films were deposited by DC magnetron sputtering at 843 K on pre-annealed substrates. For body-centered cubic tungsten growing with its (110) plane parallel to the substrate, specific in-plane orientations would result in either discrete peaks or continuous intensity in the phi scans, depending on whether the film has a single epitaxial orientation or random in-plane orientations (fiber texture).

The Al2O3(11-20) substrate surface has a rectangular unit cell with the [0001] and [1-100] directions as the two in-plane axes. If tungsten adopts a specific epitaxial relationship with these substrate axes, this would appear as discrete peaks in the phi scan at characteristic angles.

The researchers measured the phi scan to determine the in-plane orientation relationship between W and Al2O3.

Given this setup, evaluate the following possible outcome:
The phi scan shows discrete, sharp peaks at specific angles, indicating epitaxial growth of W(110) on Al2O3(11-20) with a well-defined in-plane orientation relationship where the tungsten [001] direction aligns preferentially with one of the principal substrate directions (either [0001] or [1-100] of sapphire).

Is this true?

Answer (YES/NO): NO